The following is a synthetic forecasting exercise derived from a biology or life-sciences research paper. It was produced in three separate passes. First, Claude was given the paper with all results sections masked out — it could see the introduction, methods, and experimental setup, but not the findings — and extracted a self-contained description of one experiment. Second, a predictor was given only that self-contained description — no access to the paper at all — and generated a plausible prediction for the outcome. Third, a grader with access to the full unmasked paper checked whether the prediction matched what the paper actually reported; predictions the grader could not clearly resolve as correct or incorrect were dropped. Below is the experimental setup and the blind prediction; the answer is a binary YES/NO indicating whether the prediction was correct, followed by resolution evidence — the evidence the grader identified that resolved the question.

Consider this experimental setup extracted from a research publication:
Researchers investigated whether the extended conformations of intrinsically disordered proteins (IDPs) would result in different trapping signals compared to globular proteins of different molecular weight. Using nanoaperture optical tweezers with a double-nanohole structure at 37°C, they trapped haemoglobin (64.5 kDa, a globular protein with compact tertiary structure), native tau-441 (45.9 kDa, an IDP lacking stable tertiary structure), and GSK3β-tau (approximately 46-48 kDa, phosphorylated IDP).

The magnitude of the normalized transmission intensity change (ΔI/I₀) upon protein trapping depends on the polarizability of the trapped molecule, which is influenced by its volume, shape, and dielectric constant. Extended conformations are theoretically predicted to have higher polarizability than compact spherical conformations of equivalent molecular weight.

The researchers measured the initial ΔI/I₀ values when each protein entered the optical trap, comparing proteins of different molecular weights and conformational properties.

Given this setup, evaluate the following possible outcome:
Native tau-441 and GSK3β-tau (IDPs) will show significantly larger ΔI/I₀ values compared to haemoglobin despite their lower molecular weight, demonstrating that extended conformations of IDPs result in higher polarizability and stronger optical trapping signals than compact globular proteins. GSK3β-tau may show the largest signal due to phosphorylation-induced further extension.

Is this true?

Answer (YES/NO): NO